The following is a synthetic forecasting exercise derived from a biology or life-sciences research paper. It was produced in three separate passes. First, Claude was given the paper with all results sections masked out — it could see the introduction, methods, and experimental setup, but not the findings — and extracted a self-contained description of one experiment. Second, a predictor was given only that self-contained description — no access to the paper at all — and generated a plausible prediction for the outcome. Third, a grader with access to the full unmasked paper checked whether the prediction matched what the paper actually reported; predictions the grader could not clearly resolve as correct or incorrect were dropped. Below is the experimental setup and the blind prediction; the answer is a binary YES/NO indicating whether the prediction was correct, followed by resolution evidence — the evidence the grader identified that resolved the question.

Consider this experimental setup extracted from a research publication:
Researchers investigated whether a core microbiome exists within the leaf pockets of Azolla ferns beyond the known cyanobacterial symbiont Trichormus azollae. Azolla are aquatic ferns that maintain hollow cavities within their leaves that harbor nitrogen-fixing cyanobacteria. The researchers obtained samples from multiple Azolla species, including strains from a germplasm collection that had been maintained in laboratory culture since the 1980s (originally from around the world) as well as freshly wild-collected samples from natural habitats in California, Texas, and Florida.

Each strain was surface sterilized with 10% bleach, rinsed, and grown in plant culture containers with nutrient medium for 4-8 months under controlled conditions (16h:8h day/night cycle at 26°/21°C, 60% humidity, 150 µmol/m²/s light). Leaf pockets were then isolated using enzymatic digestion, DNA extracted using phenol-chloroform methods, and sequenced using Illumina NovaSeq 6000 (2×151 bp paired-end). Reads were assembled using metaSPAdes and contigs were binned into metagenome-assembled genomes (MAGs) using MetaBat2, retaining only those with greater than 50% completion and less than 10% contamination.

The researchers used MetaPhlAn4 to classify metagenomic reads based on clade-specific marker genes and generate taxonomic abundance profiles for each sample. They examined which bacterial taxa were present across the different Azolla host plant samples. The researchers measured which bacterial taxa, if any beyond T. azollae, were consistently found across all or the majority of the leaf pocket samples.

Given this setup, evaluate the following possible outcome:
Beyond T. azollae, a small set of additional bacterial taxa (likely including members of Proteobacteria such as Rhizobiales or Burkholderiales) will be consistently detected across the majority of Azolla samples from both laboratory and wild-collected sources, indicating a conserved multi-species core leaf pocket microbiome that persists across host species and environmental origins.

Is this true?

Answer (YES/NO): NO